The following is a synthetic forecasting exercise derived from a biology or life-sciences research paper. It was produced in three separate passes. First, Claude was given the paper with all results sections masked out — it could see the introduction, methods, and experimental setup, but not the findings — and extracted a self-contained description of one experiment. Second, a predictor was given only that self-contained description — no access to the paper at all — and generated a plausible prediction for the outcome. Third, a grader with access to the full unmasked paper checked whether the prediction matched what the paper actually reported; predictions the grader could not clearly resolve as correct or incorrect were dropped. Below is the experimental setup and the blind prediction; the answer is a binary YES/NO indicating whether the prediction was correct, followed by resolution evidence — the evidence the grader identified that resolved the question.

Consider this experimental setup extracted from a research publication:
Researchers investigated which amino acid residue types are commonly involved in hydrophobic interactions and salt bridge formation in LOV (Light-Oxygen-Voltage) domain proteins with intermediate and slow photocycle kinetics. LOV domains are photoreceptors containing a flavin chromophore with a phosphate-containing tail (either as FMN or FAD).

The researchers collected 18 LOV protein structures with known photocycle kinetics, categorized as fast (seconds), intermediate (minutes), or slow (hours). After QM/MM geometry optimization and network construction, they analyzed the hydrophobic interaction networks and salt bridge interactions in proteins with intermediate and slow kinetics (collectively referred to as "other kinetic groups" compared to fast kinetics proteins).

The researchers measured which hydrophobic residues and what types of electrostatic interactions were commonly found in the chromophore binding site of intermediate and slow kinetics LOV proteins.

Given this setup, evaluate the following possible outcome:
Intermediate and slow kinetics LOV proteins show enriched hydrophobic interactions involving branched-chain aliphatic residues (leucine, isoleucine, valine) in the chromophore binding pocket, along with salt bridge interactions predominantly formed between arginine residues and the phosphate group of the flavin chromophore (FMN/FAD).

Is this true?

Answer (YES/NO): NO